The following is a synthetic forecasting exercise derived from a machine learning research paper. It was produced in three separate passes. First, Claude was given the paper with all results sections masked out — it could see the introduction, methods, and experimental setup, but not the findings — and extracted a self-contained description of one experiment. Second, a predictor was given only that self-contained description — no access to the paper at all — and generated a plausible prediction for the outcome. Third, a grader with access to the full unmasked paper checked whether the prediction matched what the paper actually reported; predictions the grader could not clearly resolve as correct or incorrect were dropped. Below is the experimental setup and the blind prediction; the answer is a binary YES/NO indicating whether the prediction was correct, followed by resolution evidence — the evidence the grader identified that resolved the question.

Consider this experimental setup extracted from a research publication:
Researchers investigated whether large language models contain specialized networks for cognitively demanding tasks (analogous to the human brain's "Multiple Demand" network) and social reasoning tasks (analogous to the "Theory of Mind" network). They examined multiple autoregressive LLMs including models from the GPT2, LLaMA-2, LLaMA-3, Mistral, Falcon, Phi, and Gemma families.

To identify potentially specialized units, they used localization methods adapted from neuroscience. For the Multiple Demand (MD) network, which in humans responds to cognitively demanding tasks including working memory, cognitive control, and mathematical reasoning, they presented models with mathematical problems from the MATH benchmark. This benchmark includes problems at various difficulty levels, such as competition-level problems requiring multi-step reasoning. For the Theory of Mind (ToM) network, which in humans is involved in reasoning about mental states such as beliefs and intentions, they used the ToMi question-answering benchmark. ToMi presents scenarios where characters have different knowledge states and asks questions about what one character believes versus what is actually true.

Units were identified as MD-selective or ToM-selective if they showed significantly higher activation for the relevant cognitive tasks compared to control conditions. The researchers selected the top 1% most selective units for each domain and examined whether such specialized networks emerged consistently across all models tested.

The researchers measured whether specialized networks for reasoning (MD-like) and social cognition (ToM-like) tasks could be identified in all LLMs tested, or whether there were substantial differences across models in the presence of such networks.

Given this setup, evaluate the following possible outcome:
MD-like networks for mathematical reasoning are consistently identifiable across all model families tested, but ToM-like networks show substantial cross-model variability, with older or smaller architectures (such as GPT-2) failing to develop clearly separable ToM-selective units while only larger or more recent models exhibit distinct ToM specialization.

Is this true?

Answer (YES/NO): NO